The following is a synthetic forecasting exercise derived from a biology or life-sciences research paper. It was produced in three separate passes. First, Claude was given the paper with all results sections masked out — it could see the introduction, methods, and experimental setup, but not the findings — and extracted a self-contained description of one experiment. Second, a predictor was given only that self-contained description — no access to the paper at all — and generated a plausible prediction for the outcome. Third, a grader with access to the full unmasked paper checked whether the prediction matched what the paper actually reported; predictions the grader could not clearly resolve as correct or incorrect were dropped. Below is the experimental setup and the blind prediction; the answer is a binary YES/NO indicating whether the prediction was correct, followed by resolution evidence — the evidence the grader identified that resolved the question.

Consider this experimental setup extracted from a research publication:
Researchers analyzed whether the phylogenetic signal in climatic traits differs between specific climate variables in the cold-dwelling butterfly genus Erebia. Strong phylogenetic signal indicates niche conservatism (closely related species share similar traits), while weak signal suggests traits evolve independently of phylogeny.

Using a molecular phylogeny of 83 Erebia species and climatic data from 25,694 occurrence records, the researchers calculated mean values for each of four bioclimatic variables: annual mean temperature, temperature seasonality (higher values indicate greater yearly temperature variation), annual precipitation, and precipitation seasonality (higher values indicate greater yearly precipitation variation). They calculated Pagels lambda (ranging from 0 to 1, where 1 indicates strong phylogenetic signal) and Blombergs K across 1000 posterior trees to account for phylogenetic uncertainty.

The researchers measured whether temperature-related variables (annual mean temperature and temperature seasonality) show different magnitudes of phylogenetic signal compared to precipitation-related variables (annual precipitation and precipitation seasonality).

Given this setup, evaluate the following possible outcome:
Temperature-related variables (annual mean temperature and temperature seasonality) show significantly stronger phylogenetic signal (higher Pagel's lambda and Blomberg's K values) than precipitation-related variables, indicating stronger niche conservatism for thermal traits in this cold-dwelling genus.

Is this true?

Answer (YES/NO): YES